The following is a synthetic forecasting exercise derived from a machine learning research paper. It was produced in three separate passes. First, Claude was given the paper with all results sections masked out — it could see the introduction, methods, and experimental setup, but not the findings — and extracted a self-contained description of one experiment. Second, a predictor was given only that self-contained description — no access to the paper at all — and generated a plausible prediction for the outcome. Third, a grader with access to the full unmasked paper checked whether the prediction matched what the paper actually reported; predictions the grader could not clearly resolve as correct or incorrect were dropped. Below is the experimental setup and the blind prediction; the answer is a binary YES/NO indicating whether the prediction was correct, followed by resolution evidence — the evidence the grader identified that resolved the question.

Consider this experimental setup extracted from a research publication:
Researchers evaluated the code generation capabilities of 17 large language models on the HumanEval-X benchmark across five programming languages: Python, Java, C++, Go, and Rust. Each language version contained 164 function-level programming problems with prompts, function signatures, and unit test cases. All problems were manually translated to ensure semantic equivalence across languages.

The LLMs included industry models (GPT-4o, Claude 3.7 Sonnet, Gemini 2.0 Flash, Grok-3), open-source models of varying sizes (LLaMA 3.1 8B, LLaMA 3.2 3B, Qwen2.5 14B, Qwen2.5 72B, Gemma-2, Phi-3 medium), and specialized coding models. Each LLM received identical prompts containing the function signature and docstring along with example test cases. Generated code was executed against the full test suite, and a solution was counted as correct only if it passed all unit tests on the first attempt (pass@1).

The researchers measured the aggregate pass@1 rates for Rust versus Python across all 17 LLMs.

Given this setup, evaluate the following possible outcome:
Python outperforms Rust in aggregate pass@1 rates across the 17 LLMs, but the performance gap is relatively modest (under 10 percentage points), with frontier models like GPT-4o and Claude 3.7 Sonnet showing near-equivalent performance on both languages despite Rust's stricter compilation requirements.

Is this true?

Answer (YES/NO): NO